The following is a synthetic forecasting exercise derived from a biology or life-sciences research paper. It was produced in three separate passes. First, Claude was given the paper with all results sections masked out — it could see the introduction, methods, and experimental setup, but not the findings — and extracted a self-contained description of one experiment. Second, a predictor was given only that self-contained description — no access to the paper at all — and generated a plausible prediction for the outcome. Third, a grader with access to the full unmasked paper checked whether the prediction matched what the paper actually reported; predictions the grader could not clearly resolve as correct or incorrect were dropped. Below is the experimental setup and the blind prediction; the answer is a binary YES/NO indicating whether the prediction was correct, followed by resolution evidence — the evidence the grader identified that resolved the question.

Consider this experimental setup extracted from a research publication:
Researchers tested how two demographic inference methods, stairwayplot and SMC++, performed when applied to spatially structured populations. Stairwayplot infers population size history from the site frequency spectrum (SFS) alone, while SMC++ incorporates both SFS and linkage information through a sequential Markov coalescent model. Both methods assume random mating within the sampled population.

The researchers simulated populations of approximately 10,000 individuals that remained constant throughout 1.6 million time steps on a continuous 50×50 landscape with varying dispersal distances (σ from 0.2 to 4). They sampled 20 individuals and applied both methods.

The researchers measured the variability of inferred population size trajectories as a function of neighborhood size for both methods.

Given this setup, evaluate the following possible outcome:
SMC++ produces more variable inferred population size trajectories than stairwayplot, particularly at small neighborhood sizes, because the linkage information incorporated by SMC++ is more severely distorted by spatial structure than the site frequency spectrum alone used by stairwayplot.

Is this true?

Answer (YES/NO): NO